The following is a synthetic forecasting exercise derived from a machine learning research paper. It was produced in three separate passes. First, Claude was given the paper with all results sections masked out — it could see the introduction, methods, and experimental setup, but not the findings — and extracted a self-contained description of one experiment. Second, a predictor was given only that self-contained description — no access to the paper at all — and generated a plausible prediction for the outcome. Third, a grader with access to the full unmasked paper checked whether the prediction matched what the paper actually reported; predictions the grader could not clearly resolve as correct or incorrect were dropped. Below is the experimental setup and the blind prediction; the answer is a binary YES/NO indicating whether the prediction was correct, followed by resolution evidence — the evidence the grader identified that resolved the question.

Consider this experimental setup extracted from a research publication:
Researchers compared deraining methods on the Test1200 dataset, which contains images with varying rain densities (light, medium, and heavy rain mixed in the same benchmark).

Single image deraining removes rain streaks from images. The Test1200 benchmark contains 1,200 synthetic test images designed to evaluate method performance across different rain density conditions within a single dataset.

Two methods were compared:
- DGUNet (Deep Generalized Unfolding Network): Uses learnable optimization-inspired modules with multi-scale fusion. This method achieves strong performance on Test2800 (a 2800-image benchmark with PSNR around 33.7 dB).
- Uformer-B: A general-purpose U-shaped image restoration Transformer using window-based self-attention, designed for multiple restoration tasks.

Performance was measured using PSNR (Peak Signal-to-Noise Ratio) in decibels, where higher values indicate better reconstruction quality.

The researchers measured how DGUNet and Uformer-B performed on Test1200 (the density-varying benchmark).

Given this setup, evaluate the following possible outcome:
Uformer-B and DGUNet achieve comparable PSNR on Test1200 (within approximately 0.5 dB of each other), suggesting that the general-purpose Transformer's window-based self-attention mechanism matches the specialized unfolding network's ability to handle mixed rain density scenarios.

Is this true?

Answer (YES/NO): NO